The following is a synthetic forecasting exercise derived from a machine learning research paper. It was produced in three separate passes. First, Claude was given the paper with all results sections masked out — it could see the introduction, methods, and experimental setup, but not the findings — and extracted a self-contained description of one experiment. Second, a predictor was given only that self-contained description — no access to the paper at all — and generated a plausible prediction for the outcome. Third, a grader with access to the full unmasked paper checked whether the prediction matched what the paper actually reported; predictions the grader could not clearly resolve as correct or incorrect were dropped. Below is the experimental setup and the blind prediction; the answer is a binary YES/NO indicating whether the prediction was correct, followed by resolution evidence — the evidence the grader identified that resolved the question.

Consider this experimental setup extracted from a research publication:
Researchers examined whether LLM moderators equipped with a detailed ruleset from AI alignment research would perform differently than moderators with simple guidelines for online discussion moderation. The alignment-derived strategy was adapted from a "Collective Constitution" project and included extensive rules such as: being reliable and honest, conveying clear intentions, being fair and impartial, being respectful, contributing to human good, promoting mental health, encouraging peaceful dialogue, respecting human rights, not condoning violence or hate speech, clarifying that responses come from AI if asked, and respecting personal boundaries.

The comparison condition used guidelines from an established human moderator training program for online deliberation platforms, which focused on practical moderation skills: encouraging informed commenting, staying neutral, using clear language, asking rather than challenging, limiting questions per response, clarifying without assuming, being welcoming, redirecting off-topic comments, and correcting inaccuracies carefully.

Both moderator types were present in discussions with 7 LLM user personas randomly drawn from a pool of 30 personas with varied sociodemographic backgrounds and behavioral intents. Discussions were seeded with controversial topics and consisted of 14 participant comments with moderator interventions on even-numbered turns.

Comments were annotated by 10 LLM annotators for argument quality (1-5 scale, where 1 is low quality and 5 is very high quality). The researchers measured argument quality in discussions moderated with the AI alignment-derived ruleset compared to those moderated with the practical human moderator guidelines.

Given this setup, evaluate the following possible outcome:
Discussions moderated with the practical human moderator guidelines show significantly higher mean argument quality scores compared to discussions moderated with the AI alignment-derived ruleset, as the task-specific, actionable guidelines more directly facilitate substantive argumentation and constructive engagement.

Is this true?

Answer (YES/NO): NO